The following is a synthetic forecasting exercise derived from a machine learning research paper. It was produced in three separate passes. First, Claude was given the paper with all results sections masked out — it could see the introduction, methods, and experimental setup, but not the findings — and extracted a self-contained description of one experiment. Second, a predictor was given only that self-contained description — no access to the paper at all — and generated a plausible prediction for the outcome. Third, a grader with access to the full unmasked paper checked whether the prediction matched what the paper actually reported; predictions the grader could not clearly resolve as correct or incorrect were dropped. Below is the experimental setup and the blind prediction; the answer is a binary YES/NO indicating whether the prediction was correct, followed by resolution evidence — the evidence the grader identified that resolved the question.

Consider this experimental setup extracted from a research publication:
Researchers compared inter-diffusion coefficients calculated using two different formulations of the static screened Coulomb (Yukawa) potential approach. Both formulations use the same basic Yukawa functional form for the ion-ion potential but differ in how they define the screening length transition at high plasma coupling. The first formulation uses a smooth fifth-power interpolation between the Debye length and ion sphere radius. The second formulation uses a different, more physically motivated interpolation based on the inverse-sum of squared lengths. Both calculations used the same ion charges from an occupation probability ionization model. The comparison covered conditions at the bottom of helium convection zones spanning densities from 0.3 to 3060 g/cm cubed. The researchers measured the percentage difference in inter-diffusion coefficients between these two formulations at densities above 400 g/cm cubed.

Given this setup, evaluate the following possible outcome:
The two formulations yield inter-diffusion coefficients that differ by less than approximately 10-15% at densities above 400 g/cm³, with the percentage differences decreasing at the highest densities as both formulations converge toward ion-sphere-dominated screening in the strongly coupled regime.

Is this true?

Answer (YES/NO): NO